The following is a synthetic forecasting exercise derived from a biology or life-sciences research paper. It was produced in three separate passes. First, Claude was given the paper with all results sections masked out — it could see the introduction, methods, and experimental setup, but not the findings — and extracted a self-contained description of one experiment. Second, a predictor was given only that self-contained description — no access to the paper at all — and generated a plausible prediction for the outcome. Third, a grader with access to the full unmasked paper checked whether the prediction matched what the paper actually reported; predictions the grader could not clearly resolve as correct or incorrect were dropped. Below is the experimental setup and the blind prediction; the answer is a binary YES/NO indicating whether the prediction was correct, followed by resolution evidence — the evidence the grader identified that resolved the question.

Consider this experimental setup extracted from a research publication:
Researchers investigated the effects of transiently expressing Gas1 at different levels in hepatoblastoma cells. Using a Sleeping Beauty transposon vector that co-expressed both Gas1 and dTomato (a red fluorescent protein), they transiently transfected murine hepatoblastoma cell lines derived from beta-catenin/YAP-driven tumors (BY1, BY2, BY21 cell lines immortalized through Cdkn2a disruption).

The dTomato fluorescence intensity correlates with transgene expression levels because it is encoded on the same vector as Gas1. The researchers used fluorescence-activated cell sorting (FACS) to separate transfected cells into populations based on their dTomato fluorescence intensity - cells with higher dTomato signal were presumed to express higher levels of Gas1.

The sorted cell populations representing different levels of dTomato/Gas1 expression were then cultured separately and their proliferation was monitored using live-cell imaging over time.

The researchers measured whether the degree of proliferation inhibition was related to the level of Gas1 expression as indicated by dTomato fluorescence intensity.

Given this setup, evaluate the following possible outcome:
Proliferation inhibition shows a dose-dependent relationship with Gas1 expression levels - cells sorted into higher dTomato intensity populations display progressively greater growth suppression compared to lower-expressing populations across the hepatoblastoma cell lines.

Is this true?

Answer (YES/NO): YES